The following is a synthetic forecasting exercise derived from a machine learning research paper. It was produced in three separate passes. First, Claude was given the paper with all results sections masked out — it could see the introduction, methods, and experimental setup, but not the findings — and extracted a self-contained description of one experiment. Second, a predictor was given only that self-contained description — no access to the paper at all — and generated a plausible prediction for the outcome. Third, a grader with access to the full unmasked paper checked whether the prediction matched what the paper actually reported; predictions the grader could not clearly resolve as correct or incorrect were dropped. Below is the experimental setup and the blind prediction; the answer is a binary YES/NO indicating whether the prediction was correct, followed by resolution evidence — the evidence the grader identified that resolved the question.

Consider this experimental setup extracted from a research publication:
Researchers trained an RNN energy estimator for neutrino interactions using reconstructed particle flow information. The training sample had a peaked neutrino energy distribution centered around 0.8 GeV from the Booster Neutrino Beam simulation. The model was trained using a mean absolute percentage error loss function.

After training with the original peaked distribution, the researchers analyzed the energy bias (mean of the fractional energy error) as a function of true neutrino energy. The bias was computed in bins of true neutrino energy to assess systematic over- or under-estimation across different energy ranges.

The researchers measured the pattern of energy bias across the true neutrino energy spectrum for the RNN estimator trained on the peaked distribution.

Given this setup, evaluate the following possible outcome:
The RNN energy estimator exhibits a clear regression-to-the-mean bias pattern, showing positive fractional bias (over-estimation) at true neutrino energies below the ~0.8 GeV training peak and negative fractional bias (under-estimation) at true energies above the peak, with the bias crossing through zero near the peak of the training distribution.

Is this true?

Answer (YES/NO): YES